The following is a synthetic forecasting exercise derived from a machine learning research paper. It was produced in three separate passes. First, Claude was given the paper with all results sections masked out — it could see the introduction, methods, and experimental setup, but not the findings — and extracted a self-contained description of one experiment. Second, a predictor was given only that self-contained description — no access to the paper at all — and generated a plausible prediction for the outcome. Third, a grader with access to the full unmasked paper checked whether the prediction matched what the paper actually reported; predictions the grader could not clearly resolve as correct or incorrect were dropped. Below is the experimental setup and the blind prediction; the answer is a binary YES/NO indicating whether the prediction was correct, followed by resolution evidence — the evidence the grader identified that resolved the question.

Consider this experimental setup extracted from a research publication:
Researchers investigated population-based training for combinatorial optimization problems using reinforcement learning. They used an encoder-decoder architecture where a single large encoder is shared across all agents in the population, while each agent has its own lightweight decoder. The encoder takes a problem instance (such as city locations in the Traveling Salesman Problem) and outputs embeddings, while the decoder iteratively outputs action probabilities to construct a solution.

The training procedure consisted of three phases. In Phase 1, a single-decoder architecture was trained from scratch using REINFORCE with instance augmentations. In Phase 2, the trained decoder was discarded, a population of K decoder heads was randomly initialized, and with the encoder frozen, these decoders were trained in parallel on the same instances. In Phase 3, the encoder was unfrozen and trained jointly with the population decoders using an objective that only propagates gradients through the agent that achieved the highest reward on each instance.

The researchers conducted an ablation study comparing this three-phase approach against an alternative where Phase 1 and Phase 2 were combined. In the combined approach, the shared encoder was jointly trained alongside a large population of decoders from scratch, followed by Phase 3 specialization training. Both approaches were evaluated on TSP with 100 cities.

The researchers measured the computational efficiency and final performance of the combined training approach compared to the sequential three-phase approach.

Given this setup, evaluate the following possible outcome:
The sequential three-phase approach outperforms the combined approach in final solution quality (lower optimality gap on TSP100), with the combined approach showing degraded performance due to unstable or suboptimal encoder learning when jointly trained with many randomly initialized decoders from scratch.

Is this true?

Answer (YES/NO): NO